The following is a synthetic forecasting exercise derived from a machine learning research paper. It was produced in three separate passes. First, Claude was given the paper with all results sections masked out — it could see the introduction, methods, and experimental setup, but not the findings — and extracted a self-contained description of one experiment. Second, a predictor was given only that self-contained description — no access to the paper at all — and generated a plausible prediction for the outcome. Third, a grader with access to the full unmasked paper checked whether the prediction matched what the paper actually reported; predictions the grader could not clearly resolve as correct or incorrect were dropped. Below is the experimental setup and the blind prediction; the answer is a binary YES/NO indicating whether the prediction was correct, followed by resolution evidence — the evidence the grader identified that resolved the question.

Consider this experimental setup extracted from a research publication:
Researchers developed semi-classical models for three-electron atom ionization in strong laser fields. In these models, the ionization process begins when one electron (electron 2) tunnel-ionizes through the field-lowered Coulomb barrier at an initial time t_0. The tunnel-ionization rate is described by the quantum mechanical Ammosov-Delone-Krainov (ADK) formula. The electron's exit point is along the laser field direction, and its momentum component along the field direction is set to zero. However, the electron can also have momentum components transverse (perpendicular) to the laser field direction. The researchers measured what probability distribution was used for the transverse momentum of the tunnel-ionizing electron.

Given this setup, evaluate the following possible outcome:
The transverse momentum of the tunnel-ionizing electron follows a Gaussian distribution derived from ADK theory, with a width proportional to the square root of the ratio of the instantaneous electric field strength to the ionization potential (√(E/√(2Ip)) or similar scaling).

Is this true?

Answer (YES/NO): YES